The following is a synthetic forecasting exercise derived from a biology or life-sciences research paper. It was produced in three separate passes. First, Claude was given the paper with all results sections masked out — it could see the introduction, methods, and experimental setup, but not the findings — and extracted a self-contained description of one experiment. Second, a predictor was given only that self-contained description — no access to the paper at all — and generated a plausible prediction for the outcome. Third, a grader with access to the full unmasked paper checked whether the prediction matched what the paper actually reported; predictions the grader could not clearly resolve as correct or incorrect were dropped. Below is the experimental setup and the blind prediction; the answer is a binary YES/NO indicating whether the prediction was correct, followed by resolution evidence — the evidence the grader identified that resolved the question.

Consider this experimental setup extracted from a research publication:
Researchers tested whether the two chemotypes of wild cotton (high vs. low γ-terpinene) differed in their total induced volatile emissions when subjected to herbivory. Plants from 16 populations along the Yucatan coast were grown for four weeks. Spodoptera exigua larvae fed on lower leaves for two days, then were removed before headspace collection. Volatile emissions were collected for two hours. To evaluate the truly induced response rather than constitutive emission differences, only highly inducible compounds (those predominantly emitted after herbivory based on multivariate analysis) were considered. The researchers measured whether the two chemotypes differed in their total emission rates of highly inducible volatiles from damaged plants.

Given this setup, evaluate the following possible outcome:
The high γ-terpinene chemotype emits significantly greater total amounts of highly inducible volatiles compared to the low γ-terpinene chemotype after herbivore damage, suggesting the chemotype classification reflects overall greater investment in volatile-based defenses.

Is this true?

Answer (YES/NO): NO